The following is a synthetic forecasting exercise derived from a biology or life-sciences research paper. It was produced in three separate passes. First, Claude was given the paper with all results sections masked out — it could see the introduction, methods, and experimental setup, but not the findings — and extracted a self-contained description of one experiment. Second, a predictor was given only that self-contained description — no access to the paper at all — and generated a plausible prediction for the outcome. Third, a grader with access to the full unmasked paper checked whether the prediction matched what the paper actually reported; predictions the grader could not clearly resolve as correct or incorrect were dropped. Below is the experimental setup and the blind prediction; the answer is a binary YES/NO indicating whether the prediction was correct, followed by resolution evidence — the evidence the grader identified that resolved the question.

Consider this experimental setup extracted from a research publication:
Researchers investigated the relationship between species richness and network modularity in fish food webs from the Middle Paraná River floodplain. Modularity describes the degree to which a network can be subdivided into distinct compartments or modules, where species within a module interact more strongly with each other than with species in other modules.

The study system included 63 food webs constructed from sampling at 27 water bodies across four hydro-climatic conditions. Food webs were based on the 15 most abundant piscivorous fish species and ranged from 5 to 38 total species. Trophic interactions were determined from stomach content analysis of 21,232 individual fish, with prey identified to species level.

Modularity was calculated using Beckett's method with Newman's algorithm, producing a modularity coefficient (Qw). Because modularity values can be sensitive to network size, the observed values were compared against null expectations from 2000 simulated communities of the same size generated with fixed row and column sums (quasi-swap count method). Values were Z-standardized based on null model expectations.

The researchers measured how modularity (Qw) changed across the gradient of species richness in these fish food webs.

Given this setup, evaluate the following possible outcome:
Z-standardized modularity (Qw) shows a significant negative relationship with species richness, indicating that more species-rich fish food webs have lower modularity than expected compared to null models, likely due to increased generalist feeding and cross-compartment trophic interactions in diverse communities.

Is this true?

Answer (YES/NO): NO